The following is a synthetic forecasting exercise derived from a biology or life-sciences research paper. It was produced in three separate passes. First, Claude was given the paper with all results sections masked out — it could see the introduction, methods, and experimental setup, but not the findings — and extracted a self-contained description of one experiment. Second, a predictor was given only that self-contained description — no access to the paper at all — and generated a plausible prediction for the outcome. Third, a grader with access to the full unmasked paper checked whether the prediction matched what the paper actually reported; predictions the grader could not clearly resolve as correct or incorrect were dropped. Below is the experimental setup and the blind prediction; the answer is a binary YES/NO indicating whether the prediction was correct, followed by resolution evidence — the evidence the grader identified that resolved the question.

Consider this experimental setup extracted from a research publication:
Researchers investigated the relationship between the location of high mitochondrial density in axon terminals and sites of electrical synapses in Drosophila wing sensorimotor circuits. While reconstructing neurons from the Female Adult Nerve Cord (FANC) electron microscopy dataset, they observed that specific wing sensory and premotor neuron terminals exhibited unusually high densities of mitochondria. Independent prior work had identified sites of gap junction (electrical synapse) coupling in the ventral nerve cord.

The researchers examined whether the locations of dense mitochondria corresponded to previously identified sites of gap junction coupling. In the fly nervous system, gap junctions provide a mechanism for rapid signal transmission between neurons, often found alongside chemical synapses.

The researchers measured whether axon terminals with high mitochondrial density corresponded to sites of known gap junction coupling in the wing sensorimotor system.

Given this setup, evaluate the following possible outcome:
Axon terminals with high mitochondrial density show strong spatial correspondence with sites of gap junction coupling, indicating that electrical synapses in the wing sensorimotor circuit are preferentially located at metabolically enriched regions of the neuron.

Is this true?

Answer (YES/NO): YES